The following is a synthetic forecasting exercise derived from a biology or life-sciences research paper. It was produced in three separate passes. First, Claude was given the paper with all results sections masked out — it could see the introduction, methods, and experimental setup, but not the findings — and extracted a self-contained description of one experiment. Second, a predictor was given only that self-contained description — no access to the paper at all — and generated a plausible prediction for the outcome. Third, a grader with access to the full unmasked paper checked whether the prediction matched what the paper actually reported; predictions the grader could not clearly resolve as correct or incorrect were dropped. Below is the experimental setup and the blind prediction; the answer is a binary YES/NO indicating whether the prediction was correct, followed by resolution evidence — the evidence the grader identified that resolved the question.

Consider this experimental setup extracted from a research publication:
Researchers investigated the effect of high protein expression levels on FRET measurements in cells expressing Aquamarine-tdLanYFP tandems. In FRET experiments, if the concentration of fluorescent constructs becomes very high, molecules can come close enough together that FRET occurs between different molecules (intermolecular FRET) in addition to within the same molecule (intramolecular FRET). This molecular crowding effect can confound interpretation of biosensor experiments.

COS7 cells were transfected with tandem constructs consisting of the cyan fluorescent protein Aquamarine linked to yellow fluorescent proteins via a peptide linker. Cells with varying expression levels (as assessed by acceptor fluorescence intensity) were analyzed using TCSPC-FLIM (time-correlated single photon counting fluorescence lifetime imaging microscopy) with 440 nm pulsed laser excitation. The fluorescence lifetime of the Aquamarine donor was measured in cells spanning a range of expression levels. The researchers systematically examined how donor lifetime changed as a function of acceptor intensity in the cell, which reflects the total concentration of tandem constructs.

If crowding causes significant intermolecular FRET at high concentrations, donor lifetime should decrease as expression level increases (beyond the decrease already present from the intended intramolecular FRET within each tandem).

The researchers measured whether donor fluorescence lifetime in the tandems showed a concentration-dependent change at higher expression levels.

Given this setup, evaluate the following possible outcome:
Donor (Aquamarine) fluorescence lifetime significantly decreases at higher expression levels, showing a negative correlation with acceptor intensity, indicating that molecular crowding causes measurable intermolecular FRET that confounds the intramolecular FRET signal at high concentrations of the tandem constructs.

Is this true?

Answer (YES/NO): NO